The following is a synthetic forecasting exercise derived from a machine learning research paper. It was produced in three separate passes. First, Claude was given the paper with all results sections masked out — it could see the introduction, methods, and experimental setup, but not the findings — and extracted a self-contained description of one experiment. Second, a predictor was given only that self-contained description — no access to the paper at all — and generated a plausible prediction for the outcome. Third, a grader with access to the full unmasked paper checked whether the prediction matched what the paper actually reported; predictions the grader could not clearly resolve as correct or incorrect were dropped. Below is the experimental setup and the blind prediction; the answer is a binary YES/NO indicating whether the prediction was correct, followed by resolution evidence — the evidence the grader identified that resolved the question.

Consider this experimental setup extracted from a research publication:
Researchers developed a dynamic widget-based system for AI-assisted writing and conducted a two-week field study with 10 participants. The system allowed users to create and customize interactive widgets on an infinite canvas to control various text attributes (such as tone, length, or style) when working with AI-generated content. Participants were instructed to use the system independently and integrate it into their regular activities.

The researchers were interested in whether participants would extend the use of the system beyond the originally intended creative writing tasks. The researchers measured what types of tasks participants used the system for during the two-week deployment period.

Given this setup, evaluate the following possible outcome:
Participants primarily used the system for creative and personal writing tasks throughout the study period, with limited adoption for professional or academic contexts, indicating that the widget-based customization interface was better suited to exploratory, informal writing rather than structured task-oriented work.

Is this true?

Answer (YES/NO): NO